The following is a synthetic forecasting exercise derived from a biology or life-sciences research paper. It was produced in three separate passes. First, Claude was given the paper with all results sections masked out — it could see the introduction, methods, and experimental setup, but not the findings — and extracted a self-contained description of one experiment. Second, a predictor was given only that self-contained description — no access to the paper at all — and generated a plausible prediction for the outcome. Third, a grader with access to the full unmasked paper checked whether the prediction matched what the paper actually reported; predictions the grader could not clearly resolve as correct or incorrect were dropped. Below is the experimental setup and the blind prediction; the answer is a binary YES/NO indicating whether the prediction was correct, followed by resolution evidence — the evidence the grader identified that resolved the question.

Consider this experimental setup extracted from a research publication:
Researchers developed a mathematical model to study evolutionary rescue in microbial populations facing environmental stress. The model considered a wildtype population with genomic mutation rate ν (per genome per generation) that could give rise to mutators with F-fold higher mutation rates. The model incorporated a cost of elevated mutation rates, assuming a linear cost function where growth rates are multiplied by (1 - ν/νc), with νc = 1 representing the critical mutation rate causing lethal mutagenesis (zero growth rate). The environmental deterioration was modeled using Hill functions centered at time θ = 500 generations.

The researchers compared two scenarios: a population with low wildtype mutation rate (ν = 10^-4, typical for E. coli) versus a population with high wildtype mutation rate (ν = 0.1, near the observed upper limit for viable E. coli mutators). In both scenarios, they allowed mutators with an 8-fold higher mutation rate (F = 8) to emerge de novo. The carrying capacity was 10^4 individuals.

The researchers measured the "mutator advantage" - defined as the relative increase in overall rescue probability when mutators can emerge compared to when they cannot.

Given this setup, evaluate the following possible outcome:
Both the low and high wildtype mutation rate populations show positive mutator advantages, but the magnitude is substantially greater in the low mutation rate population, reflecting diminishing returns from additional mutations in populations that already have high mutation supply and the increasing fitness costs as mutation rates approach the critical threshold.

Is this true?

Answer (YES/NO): NO